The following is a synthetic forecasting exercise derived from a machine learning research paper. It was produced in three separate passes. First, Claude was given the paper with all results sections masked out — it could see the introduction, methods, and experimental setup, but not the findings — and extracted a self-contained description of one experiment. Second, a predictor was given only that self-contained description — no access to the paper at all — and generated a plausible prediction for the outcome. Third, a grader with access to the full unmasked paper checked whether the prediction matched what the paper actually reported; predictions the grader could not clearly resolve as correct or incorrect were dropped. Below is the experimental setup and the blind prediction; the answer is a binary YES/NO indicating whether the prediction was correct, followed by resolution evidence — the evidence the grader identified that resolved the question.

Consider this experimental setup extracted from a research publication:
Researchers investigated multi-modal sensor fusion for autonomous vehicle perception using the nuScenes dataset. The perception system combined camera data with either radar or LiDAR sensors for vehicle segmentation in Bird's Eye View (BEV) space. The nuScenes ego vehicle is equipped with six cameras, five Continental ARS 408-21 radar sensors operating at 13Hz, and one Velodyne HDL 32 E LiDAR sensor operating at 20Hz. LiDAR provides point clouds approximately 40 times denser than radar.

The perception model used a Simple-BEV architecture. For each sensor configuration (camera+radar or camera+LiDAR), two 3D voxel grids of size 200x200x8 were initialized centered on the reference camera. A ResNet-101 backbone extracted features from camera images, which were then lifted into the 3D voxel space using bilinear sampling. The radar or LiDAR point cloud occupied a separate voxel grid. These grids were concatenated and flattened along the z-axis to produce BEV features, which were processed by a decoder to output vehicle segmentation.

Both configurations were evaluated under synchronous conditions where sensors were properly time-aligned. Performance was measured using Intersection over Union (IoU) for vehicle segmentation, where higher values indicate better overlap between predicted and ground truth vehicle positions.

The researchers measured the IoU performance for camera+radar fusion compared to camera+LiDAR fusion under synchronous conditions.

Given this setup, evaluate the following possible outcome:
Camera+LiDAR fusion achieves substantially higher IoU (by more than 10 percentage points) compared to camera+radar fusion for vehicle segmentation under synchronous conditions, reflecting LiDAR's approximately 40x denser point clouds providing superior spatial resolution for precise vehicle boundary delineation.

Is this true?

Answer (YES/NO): NO